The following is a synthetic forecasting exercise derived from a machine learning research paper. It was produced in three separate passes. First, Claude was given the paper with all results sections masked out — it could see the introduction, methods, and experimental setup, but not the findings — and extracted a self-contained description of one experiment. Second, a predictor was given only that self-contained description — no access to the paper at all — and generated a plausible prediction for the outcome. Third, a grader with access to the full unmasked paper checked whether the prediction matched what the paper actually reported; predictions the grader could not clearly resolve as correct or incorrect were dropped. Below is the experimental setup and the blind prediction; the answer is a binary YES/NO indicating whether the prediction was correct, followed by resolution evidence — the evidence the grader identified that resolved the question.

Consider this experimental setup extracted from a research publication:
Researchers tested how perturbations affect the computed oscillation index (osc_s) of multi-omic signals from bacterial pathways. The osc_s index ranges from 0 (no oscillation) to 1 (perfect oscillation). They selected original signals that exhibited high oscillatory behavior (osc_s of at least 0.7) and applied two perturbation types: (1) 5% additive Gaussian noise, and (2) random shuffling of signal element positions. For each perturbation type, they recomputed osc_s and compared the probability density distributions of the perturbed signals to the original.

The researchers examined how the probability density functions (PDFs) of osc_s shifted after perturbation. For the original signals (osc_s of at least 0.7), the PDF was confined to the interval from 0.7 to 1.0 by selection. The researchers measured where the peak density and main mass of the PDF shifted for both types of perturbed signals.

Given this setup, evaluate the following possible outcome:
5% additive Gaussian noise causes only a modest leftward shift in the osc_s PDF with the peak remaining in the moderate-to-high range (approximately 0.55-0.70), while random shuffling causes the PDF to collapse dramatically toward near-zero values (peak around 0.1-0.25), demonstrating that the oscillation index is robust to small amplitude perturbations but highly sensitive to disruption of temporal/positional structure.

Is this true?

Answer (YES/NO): NO